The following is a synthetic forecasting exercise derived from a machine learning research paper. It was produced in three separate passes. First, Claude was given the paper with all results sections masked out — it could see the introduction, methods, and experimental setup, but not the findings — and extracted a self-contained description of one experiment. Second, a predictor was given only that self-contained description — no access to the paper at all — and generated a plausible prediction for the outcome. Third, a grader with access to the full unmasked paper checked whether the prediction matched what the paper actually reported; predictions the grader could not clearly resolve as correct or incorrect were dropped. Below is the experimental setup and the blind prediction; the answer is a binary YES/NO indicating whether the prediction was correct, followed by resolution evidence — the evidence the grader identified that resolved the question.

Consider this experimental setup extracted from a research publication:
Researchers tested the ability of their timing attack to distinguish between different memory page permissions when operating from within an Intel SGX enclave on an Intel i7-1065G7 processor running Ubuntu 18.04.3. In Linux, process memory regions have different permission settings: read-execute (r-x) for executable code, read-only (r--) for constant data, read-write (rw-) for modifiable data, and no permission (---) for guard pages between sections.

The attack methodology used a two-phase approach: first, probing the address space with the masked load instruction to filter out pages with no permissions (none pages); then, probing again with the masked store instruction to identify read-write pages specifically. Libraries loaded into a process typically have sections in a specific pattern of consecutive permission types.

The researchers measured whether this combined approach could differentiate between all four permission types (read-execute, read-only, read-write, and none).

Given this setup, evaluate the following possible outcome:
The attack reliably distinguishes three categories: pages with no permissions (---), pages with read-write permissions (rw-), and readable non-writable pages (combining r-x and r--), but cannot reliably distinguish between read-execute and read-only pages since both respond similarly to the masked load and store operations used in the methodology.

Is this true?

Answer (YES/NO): YES